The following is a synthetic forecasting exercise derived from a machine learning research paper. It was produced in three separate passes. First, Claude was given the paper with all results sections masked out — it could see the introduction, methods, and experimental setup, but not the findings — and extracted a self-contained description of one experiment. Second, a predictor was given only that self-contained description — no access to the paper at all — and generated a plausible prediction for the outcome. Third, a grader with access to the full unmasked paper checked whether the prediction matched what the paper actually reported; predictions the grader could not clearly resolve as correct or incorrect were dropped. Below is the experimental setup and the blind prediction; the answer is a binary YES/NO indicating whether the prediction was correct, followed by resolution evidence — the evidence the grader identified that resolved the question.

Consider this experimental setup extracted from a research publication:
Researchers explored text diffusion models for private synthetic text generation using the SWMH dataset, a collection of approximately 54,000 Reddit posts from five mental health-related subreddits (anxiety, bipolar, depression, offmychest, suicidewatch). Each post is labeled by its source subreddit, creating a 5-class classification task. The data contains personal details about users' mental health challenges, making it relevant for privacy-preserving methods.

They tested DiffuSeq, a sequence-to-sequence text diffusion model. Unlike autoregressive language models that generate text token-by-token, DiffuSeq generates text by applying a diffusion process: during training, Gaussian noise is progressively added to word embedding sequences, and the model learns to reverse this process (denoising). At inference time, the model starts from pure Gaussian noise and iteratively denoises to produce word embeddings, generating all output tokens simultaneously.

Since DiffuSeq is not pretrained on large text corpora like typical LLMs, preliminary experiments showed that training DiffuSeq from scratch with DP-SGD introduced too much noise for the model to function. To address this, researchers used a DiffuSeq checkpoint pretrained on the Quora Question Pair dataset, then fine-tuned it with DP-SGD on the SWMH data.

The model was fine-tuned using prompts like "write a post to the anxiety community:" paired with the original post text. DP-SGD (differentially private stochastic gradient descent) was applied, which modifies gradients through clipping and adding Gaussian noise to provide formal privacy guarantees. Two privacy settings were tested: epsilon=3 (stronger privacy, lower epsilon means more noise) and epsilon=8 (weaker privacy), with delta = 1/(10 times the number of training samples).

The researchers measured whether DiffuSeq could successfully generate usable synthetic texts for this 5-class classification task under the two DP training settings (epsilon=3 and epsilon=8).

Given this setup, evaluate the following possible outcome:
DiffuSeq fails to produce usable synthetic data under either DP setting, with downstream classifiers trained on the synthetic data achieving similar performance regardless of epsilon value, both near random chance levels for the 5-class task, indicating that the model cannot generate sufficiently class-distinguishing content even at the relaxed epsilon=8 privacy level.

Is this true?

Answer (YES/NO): NO